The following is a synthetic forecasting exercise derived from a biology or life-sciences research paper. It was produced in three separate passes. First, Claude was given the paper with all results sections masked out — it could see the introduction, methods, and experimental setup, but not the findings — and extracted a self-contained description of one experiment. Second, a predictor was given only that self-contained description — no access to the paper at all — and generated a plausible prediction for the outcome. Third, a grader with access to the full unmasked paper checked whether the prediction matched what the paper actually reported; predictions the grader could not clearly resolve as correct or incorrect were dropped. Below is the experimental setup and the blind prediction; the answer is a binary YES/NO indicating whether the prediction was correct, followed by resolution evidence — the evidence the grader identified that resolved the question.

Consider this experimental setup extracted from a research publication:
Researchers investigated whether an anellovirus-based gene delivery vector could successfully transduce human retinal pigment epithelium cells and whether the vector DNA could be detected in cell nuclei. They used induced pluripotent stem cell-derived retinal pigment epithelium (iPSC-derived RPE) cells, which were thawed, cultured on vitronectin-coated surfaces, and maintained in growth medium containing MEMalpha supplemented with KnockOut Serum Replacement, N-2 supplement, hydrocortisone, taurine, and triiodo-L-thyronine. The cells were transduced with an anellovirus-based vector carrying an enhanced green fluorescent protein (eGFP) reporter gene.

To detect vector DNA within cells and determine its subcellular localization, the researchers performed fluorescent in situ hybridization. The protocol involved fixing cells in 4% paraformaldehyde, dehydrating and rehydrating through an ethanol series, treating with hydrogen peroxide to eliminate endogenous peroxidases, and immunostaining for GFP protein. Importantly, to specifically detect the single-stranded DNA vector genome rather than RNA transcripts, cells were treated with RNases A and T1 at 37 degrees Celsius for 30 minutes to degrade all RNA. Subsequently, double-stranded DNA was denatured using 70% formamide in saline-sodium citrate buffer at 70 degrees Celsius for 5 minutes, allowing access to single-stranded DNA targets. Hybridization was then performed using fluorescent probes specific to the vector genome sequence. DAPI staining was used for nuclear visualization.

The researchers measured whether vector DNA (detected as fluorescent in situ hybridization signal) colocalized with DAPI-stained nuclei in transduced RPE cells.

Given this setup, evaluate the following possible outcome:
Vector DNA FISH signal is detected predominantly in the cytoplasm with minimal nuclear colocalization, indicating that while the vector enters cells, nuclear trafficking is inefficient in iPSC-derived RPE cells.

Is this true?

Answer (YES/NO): NO